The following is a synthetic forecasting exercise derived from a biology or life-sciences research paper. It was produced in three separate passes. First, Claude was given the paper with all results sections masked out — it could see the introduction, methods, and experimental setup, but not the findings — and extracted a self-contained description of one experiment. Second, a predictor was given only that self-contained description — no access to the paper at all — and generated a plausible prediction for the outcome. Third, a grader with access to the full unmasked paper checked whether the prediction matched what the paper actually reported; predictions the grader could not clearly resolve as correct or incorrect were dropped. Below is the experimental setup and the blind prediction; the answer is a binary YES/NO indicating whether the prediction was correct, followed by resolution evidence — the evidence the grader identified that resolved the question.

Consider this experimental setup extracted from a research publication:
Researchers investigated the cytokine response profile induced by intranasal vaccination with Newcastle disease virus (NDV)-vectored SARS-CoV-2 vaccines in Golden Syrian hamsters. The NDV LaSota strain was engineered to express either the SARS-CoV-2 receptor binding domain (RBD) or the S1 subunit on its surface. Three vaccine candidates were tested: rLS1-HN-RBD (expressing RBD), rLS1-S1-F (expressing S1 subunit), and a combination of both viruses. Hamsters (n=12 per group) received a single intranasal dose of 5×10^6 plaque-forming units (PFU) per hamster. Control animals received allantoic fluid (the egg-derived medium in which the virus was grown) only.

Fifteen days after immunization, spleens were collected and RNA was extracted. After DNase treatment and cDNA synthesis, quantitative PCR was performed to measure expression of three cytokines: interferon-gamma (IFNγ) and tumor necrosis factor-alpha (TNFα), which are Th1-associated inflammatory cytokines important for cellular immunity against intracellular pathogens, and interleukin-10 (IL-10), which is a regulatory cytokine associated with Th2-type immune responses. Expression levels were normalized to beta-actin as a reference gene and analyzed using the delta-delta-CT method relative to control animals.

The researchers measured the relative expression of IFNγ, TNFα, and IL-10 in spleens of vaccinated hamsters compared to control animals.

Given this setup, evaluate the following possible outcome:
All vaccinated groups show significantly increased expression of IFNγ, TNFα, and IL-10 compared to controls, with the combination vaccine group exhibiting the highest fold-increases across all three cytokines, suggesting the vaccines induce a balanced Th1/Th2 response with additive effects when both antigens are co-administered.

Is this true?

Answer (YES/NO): NO